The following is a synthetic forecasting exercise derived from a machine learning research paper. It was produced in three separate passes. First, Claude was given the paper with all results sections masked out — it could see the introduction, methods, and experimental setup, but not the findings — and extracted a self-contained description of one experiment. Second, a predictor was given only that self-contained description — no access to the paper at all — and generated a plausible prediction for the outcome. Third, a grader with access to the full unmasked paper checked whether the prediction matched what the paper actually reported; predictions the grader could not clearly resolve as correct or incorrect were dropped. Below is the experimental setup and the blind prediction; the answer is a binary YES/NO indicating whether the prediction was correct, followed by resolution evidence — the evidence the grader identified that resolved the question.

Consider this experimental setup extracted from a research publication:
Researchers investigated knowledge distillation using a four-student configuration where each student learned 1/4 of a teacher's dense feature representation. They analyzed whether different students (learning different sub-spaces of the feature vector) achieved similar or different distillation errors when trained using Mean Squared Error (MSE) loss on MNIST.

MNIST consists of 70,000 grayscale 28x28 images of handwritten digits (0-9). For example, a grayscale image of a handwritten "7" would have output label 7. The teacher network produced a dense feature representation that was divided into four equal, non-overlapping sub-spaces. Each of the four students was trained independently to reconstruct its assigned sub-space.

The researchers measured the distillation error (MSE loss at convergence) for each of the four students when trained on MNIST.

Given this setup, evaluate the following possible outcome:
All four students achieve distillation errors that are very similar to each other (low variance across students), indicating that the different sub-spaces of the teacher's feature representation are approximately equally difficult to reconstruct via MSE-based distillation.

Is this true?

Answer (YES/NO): NO